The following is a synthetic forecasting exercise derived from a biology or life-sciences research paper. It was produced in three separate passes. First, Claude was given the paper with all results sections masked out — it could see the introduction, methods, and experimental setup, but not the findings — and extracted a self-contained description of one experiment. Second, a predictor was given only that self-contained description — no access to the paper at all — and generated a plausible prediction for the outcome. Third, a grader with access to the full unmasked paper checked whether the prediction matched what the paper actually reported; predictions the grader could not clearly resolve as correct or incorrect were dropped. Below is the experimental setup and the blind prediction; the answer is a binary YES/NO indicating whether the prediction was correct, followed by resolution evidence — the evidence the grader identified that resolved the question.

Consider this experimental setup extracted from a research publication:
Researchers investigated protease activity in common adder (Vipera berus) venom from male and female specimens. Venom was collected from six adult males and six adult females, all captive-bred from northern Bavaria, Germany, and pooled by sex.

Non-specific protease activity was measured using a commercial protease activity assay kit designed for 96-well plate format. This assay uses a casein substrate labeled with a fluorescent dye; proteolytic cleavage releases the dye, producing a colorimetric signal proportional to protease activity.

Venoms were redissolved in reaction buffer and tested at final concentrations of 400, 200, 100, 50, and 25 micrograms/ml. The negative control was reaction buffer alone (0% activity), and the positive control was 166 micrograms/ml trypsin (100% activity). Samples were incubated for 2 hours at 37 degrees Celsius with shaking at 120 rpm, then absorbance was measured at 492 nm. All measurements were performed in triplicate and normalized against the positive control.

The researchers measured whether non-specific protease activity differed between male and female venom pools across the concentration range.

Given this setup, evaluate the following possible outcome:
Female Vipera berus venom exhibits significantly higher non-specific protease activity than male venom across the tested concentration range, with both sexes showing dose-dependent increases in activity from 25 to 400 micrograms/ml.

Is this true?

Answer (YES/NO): NO